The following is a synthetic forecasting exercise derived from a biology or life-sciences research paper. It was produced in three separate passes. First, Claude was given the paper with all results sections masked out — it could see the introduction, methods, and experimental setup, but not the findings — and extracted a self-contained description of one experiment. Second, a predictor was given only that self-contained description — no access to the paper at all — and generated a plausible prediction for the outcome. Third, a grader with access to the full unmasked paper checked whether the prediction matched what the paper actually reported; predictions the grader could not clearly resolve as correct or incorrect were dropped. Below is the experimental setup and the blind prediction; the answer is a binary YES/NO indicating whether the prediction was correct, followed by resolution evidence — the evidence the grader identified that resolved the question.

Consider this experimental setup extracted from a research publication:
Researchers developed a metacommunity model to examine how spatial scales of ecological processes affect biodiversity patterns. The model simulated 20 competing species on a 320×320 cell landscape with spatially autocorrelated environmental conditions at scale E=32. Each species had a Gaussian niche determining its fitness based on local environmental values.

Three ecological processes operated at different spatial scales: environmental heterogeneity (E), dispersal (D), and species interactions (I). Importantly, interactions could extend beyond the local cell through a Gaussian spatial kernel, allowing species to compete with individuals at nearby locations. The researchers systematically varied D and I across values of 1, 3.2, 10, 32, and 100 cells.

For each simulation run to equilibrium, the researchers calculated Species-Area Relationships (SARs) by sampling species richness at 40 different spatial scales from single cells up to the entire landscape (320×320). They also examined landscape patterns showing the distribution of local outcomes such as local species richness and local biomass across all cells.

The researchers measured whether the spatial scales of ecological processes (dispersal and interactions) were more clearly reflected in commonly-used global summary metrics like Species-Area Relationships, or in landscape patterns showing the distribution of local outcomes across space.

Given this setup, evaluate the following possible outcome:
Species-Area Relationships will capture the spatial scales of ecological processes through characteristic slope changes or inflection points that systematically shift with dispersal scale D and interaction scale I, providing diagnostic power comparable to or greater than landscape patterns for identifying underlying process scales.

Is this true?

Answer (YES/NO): NO